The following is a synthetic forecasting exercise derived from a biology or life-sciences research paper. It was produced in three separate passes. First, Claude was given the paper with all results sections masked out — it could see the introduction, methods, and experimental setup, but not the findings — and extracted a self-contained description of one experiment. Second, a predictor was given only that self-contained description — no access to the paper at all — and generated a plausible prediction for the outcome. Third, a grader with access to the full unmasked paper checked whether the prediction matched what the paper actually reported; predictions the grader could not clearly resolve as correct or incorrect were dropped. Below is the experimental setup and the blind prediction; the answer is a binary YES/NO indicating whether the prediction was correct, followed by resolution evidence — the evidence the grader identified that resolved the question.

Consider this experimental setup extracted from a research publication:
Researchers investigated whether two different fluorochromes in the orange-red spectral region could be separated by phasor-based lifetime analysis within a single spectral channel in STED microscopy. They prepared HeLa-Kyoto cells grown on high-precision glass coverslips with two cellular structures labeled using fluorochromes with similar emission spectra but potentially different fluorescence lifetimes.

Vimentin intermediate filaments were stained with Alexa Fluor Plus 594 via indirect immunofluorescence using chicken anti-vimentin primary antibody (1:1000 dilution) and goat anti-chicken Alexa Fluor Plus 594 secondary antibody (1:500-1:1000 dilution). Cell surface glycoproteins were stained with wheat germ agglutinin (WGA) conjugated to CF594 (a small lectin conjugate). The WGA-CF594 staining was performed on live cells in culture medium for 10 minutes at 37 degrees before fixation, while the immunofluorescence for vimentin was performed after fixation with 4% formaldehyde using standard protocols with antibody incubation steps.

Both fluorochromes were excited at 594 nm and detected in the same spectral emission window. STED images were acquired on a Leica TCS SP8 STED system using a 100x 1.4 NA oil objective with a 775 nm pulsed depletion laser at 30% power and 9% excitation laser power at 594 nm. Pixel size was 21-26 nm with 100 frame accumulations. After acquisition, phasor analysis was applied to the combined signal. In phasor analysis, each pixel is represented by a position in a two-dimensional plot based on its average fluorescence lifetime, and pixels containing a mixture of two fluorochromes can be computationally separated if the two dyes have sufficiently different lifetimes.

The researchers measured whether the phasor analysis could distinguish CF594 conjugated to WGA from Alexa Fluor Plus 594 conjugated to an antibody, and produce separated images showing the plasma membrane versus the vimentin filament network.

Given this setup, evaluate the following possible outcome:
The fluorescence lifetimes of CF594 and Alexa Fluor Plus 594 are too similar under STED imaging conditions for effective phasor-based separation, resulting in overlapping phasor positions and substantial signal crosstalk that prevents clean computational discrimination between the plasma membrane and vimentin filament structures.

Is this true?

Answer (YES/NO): NO